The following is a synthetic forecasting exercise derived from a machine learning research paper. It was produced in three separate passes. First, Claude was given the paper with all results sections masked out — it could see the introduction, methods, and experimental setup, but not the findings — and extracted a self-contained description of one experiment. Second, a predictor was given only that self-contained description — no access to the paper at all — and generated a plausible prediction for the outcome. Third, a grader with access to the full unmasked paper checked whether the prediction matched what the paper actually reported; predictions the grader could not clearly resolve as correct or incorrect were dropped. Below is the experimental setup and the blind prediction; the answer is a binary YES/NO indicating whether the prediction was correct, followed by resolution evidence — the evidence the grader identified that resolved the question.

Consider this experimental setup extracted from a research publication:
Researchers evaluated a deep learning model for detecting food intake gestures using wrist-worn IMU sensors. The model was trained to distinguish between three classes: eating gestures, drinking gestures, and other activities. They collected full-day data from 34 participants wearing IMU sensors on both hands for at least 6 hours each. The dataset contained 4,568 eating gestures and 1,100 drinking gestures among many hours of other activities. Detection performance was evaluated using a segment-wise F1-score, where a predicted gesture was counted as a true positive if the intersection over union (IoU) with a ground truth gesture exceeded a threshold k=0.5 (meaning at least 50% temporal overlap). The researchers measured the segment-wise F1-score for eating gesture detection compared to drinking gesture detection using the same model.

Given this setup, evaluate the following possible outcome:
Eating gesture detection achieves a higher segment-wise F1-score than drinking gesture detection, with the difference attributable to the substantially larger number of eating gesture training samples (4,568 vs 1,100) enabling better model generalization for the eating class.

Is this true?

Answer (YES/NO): NO